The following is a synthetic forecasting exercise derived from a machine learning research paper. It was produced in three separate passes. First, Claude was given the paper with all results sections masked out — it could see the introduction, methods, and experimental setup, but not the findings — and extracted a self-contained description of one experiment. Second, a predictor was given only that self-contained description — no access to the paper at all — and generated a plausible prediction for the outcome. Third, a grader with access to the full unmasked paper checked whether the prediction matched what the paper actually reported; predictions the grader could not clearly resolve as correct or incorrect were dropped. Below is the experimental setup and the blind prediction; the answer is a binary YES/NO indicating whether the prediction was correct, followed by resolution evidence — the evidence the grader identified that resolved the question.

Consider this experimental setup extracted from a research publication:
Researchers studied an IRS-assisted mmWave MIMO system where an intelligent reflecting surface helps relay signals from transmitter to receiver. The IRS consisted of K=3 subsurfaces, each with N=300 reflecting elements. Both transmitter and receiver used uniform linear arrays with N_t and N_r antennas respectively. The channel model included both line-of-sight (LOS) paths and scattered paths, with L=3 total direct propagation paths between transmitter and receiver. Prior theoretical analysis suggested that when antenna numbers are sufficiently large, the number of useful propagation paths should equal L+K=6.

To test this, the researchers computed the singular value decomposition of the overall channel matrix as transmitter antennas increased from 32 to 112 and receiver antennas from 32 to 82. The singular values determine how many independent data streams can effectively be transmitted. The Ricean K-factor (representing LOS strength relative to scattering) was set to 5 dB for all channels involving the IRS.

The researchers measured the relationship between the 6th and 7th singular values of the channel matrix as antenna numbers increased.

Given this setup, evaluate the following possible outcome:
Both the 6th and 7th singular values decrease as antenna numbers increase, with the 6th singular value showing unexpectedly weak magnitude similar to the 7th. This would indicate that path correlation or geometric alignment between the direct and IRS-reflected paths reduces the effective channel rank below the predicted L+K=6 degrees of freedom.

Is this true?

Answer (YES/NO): NO